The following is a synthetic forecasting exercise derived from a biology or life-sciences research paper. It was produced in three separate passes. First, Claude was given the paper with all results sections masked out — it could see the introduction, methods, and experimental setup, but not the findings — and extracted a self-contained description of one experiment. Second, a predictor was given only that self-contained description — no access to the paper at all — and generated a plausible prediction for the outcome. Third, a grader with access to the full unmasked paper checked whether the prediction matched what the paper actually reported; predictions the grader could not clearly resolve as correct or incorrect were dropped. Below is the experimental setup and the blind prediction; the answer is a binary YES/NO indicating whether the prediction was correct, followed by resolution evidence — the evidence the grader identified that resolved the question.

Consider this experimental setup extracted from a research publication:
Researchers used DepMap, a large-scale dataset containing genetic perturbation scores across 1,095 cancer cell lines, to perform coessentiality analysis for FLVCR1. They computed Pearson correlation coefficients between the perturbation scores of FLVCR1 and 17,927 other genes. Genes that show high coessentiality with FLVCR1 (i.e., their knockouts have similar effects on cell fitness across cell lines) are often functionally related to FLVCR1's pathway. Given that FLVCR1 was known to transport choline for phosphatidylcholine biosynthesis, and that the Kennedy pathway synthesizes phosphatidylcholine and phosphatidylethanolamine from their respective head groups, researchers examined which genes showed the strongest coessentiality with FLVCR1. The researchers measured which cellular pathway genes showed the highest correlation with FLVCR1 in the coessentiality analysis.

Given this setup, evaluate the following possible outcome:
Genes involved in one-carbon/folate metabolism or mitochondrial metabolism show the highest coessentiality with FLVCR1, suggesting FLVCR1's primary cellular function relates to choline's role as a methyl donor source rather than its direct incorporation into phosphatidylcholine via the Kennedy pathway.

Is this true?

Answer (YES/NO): NO